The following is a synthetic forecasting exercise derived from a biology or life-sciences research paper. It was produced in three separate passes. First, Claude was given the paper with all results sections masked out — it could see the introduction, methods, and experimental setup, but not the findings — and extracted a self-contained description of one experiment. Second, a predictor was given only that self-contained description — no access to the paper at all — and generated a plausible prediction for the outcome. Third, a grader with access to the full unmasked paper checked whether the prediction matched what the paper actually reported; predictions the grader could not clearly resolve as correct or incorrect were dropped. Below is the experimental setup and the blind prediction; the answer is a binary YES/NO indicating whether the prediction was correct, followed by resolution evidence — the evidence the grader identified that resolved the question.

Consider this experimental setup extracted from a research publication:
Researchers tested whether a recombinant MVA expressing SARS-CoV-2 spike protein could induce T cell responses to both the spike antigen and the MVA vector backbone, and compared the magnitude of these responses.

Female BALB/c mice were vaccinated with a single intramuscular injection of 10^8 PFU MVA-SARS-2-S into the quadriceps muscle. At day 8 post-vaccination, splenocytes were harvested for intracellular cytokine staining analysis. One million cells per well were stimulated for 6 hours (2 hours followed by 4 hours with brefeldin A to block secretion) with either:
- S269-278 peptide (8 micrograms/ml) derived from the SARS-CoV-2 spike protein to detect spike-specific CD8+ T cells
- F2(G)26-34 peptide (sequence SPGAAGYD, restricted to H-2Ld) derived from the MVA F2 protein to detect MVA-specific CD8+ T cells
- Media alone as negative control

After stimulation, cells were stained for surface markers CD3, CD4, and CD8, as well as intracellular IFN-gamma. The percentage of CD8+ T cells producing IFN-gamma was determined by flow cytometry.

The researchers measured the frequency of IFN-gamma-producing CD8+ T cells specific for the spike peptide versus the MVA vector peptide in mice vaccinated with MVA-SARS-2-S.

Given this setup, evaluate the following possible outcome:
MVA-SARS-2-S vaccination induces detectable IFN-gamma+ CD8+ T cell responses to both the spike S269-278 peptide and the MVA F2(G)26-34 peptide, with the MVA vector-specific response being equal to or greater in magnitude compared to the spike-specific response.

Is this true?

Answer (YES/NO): YES